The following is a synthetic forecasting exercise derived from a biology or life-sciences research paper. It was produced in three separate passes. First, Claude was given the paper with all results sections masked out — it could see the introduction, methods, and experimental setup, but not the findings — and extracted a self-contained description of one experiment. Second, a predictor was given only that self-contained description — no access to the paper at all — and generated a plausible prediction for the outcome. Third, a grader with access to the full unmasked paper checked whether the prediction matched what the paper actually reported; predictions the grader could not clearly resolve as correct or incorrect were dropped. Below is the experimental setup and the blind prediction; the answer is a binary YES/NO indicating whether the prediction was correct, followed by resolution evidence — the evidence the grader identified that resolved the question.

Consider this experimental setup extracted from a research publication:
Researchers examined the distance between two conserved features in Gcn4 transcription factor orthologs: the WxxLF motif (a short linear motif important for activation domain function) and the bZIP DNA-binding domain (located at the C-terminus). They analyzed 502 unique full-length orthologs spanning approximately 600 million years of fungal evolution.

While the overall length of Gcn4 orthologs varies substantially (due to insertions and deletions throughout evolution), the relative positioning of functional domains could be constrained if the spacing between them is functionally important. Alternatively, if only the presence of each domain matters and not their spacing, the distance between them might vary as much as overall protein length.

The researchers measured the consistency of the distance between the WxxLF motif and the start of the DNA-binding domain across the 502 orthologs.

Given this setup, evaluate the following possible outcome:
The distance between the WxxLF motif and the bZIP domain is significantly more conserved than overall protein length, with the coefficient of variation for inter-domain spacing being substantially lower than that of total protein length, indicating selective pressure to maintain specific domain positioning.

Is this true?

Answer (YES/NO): YES